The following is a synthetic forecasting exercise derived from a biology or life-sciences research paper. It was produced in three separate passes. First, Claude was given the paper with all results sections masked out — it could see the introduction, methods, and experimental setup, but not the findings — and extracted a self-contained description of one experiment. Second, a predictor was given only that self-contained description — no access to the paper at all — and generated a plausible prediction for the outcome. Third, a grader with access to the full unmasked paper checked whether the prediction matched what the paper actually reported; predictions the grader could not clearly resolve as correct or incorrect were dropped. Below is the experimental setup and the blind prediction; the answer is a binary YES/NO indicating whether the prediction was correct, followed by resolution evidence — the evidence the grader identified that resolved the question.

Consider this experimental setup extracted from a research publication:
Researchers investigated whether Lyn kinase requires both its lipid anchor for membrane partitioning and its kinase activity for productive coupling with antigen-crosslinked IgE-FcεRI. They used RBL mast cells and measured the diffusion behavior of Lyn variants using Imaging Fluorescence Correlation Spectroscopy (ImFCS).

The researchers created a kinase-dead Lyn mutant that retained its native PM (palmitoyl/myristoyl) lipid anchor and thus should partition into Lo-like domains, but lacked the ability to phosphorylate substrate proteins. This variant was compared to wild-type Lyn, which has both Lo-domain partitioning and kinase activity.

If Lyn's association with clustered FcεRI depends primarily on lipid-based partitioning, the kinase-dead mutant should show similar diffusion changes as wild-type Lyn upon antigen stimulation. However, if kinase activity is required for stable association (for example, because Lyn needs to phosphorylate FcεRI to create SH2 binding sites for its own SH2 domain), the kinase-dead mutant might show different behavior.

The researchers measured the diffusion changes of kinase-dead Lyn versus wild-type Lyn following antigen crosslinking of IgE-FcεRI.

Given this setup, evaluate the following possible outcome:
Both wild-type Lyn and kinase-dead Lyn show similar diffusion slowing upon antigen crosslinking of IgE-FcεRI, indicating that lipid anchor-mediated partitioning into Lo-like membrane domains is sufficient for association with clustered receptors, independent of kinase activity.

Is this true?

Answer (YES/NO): NO